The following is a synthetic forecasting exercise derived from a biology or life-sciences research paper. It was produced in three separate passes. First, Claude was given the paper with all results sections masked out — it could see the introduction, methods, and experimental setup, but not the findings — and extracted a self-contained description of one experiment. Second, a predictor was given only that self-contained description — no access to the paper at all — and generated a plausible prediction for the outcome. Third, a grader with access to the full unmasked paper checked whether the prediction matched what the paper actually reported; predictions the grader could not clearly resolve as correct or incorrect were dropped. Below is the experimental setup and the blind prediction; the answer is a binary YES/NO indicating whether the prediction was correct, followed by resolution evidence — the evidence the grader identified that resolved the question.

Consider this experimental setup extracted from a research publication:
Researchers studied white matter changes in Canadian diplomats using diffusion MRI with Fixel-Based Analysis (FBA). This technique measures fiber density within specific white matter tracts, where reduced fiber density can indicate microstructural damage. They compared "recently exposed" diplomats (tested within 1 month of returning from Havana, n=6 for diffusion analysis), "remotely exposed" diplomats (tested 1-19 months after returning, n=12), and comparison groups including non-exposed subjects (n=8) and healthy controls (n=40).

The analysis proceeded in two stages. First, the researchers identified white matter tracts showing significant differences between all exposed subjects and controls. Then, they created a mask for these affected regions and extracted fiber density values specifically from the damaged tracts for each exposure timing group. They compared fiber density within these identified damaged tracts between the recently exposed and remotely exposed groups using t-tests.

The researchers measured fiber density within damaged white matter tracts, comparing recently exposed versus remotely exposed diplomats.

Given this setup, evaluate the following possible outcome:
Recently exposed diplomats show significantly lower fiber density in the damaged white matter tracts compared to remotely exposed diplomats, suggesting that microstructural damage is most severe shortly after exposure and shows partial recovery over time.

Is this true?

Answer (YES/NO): NO